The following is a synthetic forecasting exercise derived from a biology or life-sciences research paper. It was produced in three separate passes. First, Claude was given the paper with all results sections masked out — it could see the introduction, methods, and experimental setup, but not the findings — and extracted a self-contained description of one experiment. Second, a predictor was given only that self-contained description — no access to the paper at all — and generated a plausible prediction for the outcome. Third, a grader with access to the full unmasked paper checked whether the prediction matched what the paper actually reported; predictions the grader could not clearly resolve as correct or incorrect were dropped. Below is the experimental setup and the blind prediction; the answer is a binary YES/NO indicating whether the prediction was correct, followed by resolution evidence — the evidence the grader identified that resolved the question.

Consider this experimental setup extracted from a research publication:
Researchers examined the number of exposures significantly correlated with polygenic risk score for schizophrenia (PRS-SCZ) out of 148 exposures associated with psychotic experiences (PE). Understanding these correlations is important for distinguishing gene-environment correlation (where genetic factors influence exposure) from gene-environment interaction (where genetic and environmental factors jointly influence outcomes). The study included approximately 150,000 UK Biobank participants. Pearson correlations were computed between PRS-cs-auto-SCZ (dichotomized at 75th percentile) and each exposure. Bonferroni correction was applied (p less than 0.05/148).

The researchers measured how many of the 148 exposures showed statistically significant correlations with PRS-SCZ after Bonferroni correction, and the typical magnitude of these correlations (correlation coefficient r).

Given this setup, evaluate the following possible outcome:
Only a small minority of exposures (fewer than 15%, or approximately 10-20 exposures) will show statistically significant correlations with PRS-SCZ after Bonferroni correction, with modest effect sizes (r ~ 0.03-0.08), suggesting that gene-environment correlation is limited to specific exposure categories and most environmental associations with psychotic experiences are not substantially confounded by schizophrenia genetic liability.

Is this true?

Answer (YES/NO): NO